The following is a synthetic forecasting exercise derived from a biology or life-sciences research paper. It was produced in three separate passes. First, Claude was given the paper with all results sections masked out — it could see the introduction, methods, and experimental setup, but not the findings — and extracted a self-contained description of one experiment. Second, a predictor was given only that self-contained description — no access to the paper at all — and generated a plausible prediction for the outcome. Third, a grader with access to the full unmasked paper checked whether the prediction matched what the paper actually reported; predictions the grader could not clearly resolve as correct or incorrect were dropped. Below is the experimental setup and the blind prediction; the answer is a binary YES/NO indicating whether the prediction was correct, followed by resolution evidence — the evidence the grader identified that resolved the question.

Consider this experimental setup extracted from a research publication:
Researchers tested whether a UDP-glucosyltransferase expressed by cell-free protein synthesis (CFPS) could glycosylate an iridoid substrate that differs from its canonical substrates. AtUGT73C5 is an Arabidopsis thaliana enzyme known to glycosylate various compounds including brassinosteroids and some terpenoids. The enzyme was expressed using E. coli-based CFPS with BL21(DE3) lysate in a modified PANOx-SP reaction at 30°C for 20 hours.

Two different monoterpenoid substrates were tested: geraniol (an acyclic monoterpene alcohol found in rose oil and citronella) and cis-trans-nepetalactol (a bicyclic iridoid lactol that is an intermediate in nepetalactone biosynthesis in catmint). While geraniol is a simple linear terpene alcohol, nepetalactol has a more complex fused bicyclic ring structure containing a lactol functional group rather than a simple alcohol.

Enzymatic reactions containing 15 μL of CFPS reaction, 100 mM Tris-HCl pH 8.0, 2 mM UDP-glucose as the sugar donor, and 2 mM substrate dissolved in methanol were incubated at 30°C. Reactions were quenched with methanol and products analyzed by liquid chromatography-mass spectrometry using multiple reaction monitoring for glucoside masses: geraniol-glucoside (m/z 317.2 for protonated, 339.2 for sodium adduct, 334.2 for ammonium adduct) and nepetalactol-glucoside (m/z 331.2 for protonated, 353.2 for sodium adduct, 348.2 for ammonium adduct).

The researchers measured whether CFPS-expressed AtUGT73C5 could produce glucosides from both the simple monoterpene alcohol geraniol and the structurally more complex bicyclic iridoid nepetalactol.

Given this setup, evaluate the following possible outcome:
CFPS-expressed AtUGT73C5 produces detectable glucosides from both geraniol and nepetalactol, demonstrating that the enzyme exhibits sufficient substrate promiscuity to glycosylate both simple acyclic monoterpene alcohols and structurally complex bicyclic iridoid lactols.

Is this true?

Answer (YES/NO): YES